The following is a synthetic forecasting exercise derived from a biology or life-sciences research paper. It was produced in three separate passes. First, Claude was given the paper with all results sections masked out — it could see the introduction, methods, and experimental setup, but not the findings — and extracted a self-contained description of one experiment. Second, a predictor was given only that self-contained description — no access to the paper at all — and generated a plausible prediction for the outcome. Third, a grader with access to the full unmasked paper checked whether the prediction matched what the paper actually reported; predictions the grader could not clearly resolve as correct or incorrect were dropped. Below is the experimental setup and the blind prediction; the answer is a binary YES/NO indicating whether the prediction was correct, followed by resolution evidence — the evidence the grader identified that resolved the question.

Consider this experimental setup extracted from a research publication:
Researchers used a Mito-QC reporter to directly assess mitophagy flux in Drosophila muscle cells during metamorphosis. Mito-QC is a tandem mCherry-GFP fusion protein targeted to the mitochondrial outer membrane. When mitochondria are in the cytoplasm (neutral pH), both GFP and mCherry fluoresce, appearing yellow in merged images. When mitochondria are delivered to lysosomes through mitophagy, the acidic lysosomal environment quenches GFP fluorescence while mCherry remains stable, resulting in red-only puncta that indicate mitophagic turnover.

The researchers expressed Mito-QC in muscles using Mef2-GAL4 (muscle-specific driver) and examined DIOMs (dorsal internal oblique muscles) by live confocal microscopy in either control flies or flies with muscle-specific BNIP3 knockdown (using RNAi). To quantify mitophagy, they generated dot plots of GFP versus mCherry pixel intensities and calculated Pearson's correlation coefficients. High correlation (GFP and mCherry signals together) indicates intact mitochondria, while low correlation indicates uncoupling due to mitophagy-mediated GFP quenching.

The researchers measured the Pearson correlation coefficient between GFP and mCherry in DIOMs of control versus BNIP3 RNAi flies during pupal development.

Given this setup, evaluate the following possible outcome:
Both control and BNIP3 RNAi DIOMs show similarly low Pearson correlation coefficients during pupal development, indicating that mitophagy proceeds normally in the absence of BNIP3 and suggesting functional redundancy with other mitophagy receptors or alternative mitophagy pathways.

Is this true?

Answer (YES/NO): NO